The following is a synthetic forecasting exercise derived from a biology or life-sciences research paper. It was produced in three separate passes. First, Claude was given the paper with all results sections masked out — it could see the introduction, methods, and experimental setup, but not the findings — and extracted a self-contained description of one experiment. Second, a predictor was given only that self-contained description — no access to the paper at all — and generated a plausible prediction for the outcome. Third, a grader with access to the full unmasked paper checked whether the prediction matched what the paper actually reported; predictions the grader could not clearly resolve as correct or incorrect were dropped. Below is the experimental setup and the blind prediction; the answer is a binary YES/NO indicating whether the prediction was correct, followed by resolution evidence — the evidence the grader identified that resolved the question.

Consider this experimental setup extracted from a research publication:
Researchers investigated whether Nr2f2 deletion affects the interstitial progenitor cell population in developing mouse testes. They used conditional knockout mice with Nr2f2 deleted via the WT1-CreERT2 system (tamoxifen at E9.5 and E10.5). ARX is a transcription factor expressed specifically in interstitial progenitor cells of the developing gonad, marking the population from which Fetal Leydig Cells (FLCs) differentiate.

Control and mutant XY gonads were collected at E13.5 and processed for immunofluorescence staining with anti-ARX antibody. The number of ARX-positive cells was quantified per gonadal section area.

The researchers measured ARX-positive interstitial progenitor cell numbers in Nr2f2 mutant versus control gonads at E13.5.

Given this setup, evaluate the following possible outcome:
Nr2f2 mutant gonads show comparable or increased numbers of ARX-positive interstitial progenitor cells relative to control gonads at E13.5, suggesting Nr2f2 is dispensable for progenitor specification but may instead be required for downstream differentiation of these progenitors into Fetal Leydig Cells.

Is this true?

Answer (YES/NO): YES